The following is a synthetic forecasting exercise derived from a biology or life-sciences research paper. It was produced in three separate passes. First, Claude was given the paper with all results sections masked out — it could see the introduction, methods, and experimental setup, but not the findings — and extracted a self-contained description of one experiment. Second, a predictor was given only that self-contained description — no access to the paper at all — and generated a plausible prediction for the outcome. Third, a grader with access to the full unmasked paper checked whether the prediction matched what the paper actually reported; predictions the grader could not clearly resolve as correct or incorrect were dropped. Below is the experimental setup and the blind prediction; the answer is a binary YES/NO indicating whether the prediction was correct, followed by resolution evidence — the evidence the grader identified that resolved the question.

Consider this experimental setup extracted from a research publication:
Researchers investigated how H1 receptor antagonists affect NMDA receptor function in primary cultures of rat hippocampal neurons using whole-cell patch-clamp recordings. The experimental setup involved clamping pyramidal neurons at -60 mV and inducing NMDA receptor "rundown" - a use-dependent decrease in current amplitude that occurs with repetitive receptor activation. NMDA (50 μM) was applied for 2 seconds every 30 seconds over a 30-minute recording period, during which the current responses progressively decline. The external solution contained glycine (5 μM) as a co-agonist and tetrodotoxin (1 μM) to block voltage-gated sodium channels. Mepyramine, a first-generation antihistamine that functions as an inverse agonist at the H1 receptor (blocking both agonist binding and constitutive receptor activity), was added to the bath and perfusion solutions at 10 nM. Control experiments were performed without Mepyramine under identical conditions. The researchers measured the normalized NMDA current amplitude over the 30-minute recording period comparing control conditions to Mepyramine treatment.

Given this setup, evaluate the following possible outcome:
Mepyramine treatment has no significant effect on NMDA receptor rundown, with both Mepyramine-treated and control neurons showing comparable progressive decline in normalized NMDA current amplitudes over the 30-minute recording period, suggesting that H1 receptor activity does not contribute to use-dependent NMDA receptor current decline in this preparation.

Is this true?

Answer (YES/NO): NO